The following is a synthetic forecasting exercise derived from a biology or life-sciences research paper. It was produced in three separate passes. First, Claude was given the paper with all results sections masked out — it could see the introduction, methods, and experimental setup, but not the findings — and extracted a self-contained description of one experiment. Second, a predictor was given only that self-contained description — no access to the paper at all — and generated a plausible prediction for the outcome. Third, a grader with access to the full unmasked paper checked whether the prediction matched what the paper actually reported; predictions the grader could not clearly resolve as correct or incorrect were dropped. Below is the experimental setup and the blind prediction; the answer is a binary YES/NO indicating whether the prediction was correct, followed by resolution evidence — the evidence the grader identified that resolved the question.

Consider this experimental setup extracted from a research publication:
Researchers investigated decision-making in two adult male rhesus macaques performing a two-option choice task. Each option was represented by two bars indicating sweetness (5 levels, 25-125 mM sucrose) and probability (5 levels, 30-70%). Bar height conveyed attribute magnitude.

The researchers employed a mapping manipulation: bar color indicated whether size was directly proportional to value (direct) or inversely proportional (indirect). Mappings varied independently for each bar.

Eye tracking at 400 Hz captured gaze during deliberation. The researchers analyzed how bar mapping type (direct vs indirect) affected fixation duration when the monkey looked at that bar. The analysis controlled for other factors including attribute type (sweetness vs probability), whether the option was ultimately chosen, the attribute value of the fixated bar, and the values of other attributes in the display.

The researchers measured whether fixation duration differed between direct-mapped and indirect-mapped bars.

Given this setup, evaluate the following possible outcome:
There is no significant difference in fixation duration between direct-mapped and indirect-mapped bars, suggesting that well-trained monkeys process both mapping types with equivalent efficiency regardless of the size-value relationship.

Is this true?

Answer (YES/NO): NO